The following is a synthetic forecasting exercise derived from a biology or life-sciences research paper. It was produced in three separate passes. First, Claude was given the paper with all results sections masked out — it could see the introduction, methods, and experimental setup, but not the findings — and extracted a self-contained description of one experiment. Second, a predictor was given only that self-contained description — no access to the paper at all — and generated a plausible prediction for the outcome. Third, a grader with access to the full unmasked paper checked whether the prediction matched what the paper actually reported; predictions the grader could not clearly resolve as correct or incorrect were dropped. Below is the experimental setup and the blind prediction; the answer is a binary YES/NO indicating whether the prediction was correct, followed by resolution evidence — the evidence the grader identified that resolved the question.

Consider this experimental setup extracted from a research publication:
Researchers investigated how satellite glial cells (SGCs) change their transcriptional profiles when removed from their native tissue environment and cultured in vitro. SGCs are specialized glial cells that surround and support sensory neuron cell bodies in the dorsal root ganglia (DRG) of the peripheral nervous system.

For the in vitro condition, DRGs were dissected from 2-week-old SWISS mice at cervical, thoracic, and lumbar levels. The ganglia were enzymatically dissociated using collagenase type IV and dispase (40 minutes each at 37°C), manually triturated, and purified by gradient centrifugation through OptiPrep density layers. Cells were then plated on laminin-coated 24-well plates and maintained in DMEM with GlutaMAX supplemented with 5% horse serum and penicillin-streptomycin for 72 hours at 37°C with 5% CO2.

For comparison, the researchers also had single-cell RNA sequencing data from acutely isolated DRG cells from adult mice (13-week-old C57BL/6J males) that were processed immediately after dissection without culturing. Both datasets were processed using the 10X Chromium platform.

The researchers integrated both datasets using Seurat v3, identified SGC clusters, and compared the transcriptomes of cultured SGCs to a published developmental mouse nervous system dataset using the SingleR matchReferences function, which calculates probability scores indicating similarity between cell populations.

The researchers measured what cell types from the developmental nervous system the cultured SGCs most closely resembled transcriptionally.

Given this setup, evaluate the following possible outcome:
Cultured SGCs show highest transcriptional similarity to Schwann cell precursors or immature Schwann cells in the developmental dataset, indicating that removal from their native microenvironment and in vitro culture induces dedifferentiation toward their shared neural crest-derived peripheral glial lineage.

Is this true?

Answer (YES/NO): YES